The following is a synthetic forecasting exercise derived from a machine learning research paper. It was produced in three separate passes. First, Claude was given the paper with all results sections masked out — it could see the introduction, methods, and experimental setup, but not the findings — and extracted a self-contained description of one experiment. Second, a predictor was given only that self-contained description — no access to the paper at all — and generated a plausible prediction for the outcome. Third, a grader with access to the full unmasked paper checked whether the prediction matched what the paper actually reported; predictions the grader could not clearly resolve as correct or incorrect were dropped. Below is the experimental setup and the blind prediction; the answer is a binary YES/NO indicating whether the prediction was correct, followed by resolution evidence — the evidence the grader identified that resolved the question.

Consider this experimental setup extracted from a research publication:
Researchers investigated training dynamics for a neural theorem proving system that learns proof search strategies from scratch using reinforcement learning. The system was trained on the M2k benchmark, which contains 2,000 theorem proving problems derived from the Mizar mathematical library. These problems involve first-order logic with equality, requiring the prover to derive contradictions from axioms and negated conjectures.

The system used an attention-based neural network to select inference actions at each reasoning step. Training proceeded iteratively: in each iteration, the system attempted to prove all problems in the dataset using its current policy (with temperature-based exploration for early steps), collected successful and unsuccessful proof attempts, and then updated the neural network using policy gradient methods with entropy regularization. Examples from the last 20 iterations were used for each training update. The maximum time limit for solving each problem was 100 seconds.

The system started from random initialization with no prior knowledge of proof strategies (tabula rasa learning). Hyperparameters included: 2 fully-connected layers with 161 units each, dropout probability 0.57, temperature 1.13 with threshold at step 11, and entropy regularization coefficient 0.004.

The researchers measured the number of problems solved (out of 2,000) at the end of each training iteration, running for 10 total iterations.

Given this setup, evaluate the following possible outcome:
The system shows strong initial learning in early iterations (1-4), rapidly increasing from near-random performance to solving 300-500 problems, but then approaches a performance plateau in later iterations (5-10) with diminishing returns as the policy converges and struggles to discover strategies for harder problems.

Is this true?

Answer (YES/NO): NO